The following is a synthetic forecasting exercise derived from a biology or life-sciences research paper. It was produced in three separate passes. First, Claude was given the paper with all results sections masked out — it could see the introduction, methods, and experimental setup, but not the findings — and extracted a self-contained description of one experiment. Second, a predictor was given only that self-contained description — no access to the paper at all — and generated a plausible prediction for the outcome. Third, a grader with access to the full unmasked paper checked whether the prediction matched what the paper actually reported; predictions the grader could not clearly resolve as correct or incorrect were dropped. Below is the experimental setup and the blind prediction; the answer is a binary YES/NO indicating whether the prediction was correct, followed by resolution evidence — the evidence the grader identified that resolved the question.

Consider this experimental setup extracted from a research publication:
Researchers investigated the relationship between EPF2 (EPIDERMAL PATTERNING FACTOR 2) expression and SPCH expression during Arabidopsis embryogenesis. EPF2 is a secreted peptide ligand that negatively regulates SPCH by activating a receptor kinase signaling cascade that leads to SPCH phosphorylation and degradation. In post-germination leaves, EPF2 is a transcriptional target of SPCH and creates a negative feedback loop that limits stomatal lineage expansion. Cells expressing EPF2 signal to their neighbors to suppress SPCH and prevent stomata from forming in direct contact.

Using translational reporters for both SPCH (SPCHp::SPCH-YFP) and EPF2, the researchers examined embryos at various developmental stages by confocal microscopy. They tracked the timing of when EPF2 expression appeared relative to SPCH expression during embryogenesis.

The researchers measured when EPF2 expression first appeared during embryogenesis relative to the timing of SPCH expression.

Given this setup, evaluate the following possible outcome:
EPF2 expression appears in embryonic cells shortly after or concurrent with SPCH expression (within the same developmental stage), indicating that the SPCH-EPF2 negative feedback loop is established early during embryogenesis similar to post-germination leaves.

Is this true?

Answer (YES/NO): NO